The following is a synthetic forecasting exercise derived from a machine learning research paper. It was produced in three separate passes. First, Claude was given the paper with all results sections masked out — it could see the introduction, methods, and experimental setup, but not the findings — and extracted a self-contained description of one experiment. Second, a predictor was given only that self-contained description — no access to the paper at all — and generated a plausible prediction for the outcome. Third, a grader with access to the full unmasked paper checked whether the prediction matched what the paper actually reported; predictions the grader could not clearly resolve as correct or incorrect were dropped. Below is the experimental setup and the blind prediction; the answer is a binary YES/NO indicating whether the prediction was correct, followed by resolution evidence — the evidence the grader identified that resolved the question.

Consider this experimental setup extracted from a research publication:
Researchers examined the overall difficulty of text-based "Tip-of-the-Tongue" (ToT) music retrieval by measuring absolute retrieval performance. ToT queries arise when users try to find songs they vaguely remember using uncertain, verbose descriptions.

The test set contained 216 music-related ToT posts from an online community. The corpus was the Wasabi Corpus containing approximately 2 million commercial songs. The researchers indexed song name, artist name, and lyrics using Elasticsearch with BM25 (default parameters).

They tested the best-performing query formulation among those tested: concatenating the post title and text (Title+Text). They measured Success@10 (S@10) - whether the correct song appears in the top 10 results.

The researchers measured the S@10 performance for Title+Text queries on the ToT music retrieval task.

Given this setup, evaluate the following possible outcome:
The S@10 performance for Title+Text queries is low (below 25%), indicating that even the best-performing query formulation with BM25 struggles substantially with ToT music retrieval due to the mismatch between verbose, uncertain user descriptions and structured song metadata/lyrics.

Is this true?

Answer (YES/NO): YES